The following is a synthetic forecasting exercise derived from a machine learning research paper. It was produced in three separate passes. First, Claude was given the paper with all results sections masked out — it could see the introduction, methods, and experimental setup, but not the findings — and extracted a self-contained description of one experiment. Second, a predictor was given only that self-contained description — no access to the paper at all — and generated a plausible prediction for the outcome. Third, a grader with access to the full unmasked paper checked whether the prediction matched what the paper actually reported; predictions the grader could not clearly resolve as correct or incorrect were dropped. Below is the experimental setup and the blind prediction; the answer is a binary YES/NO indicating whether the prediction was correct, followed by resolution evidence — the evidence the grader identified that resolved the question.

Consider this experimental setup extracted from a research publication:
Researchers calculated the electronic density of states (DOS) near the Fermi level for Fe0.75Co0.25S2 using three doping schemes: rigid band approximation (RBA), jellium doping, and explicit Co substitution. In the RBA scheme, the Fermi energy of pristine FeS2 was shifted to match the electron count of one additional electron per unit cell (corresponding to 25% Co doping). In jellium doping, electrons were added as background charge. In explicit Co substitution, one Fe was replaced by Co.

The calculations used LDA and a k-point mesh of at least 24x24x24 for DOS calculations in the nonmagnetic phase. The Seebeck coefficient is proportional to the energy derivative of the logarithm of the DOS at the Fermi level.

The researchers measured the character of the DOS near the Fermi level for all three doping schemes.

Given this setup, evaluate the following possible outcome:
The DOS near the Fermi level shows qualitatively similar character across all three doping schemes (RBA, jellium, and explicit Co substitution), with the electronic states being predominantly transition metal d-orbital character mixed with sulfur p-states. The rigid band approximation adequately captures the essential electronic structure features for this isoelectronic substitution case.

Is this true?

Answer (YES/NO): NO